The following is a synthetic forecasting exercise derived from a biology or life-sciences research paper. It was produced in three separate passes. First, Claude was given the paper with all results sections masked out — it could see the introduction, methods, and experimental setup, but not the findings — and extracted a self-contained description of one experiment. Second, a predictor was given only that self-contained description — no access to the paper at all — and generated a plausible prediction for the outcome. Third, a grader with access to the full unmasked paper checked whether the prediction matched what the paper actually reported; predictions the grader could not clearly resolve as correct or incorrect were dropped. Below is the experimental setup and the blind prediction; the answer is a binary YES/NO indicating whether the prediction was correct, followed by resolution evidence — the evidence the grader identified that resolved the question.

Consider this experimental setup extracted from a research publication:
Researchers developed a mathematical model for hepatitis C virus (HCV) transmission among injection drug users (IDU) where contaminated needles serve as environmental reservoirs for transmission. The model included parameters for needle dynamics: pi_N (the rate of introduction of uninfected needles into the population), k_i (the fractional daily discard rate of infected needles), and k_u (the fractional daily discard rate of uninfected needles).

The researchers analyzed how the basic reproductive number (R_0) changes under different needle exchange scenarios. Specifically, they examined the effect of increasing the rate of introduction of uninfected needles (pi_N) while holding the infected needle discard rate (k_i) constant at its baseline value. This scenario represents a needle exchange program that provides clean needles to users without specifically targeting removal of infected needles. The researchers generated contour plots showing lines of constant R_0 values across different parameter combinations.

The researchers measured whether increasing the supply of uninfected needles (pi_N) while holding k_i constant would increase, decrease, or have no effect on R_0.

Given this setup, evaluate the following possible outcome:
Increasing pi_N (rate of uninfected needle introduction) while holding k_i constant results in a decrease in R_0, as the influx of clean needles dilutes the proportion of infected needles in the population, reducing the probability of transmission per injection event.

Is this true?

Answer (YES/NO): YES